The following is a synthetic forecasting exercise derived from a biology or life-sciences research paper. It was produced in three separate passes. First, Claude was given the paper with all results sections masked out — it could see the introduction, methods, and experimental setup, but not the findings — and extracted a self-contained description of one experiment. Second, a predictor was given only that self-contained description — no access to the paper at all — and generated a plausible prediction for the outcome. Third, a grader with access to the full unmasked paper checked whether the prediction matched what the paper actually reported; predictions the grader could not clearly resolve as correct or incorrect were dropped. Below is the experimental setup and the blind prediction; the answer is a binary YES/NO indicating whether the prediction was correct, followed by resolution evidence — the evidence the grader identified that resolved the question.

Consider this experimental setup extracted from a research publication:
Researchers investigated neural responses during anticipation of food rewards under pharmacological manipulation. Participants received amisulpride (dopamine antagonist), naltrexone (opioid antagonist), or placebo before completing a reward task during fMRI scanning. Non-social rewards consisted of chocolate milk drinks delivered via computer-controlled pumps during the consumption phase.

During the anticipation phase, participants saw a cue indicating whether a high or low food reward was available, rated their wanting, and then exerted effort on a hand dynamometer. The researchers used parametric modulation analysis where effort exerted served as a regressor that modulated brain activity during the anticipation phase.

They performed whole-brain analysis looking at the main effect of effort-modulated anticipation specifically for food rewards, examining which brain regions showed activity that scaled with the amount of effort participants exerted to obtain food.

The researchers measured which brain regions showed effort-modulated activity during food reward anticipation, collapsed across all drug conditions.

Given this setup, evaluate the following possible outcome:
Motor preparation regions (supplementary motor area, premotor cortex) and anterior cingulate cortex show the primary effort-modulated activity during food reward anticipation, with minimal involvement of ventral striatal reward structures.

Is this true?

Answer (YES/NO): NO